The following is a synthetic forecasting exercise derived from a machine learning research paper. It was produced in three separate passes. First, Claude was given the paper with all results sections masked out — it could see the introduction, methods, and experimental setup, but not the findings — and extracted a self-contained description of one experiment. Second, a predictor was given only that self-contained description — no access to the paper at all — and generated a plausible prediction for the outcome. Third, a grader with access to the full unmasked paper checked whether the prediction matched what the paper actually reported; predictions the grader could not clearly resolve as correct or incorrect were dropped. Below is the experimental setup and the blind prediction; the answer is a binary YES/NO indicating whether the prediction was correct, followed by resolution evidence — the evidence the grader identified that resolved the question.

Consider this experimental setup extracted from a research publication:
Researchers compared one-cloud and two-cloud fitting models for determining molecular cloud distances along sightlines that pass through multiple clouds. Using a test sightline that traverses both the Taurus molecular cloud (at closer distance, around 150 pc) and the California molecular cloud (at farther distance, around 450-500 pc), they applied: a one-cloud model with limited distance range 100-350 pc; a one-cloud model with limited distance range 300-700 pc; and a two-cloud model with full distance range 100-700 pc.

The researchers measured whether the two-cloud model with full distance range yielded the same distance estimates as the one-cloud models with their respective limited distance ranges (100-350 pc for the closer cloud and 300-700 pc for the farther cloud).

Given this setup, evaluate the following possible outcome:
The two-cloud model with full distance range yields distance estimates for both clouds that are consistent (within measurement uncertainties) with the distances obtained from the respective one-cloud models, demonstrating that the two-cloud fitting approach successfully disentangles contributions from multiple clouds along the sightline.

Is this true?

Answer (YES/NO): YES